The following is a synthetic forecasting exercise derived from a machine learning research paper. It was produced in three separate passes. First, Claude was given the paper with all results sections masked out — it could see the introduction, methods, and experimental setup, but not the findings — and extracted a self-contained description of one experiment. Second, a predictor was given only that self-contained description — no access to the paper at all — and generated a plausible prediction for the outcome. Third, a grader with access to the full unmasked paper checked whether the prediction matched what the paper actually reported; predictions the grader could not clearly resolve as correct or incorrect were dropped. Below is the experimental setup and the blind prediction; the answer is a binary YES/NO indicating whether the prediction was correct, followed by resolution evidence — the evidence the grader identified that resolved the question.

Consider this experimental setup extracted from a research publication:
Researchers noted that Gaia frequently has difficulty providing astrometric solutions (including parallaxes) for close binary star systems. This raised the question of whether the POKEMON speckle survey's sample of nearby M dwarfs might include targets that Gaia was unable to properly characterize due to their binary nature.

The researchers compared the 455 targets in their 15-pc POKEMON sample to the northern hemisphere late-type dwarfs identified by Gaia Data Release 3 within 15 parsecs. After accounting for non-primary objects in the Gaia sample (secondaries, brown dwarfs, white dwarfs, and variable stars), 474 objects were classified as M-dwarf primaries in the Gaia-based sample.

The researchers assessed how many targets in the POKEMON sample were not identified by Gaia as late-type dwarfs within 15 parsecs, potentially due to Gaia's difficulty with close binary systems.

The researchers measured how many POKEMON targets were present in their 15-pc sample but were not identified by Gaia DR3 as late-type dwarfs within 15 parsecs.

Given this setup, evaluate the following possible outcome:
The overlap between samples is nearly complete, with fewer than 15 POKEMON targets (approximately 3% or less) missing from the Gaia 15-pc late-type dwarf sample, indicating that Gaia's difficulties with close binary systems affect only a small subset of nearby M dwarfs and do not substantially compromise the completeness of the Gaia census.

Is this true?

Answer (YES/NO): NO